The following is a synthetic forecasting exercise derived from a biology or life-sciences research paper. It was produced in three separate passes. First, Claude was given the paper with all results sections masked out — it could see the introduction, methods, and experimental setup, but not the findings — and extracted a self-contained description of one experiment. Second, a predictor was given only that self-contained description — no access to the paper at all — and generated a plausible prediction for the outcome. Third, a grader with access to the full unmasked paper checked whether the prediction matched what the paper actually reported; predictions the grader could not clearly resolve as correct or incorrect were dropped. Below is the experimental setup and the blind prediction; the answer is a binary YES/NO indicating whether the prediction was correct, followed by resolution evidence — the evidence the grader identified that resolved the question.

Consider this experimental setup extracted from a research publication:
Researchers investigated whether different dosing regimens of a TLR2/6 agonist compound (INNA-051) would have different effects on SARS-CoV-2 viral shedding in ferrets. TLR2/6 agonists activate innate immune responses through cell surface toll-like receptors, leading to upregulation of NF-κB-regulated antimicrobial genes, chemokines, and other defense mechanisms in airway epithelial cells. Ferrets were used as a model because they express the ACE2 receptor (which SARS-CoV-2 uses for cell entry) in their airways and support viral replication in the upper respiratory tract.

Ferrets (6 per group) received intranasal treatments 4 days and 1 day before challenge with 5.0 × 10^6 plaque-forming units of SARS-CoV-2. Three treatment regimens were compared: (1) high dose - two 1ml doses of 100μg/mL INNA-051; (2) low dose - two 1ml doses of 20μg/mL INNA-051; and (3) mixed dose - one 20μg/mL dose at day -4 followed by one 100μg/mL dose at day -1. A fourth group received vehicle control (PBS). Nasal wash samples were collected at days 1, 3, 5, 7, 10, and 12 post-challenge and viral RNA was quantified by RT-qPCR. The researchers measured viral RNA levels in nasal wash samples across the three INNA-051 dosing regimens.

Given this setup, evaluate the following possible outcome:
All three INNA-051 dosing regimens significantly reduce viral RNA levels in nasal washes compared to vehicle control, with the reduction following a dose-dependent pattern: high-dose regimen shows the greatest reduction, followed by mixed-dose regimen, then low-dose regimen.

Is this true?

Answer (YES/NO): NO